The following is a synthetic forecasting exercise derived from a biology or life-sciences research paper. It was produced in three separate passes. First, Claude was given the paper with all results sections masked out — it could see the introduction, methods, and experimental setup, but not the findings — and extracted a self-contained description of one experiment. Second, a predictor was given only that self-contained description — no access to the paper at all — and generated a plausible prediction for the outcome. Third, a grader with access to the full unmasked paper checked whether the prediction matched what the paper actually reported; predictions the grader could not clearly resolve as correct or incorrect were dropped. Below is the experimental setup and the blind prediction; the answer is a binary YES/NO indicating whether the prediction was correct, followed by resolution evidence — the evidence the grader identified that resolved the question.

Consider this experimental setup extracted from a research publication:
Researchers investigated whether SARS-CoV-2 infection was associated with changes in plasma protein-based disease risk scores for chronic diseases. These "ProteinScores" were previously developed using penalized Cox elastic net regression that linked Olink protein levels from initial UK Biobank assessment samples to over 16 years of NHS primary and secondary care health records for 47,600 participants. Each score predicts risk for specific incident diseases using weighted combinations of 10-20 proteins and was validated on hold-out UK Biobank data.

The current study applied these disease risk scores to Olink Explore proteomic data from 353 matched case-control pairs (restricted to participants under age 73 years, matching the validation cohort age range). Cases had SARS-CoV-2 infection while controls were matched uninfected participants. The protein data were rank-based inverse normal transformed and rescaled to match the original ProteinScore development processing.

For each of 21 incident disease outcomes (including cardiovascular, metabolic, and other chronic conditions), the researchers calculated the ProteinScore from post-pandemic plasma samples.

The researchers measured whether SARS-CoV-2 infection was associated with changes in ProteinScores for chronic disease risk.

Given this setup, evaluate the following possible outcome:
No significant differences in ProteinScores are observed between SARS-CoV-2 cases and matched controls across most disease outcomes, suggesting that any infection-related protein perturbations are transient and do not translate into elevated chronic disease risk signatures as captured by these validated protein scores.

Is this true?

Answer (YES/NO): NO